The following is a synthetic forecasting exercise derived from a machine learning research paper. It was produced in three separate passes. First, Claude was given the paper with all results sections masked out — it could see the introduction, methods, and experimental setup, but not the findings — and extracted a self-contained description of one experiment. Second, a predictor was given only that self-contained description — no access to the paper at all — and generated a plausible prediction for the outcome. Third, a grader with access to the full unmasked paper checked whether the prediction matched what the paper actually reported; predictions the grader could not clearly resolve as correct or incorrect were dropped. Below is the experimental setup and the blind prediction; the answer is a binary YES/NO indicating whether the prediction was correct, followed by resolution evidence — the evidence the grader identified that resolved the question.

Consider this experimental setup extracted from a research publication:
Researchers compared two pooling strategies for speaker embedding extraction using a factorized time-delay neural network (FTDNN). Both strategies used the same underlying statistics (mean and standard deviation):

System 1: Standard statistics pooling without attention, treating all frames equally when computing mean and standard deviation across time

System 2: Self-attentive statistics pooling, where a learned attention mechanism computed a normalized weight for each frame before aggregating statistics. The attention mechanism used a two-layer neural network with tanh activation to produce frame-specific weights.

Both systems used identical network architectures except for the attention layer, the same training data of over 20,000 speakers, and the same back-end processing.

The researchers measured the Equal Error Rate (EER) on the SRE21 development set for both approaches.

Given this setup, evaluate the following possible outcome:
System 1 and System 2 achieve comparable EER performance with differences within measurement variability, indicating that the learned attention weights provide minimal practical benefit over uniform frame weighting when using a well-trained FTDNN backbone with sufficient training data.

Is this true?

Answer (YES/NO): NO